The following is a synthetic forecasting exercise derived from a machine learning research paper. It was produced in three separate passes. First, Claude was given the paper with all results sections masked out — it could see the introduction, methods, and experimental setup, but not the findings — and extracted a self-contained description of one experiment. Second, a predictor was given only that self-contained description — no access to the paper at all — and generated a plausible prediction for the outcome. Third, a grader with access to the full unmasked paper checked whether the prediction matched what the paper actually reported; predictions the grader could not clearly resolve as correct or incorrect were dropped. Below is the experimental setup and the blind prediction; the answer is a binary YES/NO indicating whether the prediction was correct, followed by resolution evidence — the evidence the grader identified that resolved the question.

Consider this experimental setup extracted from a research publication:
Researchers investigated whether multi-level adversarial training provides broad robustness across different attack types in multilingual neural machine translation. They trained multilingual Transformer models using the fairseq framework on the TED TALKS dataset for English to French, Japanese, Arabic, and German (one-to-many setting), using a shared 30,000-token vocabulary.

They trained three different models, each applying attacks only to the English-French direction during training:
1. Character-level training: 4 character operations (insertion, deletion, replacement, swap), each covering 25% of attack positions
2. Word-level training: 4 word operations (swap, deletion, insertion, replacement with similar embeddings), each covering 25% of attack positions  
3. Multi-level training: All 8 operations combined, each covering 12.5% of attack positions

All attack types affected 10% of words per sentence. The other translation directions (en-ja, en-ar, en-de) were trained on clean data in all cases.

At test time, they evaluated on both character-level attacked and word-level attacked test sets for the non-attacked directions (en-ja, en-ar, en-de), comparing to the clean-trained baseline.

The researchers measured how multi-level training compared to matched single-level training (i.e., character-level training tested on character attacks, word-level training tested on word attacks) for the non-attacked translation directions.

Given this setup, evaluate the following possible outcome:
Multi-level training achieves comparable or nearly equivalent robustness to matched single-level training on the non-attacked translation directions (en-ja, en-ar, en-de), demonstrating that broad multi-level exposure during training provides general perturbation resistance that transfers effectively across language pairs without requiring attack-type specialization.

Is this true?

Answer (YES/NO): YES